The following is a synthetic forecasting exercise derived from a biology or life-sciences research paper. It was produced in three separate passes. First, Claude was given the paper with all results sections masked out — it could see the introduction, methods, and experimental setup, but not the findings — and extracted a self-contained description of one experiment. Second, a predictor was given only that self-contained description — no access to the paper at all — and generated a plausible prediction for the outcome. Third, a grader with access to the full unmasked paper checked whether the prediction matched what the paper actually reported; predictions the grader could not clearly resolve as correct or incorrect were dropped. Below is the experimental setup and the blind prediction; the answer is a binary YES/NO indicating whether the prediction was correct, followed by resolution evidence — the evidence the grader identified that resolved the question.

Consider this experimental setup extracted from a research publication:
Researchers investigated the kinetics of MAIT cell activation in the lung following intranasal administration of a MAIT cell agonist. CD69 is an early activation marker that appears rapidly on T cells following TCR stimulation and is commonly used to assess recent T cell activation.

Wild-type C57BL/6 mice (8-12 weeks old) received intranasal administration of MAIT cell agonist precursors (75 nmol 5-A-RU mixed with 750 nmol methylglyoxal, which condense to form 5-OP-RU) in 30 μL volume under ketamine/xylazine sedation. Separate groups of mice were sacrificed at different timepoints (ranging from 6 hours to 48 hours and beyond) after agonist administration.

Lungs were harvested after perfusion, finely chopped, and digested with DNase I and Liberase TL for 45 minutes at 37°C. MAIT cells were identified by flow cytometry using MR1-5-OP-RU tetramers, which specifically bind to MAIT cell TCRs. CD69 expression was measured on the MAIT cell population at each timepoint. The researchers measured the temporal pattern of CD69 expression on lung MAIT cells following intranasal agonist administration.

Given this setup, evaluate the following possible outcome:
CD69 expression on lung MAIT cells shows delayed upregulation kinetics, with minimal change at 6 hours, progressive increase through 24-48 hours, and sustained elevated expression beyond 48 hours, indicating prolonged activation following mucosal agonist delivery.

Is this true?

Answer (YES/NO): NO